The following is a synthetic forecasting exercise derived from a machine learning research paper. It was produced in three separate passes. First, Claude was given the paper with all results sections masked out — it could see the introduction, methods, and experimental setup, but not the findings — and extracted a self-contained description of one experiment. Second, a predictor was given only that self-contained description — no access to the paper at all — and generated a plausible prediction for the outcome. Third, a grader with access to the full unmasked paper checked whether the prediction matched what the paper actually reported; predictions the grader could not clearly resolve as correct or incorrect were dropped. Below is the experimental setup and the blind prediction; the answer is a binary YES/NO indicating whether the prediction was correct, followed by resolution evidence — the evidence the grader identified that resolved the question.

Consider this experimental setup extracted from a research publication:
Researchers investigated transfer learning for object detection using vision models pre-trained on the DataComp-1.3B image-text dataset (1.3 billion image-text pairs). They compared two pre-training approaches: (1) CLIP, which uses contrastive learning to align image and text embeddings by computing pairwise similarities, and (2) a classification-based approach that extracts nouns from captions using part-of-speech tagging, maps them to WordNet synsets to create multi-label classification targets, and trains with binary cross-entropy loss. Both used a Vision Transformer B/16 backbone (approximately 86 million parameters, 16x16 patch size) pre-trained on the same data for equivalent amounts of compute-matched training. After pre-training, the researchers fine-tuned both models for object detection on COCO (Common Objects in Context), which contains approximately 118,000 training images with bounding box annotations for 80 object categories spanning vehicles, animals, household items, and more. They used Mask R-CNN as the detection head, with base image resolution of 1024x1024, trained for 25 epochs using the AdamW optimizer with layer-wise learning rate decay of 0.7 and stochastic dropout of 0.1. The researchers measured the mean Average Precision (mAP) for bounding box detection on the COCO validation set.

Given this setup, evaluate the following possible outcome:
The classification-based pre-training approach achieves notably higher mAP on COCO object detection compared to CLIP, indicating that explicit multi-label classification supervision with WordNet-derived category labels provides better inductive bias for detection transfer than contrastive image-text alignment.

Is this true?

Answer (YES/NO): NO